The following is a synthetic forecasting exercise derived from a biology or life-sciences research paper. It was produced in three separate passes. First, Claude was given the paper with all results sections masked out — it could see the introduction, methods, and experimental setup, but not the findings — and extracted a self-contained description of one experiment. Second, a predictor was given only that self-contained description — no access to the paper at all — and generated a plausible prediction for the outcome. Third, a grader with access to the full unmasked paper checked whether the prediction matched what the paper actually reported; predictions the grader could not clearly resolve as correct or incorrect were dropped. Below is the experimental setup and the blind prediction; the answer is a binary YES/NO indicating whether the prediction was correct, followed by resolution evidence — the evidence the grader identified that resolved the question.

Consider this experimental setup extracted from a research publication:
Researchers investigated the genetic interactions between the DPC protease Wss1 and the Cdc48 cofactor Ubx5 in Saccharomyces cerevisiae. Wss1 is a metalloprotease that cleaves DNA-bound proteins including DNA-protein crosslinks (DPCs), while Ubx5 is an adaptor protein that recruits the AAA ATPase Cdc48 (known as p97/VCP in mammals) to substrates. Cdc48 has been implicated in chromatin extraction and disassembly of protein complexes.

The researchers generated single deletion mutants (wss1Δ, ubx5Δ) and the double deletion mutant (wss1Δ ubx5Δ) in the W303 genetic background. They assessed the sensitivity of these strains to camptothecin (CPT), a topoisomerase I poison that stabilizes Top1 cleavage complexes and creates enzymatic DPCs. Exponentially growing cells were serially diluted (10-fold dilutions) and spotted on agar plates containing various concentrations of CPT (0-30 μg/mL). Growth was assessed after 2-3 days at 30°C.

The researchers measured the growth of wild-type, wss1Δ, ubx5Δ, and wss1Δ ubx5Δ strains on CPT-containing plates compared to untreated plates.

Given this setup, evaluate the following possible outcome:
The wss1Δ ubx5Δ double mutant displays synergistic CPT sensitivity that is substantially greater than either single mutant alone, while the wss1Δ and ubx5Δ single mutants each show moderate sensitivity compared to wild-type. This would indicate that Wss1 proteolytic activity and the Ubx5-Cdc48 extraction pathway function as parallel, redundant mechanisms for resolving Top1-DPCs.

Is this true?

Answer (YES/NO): NO